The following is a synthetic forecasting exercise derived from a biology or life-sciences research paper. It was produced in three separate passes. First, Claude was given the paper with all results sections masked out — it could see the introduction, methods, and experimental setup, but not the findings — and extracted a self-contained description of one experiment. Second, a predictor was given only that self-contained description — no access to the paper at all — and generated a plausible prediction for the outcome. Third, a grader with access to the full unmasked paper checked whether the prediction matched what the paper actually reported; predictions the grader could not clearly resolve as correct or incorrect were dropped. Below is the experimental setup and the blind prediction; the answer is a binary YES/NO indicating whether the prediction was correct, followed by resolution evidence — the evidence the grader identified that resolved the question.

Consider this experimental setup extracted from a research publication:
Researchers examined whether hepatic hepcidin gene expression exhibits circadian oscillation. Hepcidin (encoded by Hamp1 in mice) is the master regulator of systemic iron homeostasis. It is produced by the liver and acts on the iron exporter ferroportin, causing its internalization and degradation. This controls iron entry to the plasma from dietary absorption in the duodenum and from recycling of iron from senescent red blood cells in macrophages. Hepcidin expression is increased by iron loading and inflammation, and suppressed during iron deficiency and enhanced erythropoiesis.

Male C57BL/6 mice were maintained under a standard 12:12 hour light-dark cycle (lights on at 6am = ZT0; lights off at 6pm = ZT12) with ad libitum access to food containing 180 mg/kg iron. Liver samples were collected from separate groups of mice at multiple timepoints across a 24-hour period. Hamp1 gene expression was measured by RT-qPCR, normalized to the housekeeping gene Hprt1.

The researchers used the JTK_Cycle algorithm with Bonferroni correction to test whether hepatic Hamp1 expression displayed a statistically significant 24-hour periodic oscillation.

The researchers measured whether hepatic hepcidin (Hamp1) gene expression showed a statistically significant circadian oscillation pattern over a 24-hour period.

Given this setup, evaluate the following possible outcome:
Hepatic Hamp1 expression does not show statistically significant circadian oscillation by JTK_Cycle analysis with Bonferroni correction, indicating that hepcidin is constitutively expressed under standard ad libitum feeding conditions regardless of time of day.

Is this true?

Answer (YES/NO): YES